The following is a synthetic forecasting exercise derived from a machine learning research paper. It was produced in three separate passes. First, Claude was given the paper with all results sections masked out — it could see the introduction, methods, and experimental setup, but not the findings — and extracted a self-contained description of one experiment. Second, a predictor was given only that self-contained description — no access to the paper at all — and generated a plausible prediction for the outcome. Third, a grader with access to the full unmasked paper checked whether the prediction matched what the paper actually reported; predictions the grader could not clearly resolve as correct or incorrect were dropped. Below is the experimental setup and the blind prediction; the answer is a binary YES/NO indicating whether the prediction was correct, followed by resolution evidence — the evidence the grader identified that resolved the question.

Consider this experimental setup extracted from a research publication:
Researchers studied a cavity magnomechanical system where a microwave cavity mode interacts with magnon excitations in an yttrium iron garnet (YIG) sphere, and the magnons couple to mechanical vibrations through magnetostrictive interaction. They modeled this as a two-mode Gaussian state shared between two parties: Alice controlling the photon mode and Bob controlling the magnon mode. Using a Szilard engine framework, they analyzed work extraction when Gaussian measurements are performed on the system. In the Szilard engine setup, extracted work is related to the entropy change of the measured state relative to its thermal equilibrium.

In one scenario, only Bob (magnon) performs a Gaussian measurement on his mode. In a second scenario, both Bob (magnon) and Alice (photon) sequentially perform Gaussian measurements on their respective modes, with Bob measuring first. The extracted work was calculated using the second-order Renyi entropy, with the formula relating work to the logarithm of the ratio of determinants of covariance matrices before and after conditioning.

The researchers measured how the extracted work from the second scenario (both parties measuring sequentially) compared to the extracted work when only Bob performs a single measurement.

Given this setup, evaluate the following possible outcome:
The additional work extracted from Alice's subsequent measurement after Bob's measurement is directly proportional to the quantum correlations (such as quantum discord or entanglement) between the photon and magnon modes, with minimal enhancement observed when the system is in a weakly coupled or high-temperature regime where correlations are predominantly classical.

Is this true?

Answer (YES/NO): NO